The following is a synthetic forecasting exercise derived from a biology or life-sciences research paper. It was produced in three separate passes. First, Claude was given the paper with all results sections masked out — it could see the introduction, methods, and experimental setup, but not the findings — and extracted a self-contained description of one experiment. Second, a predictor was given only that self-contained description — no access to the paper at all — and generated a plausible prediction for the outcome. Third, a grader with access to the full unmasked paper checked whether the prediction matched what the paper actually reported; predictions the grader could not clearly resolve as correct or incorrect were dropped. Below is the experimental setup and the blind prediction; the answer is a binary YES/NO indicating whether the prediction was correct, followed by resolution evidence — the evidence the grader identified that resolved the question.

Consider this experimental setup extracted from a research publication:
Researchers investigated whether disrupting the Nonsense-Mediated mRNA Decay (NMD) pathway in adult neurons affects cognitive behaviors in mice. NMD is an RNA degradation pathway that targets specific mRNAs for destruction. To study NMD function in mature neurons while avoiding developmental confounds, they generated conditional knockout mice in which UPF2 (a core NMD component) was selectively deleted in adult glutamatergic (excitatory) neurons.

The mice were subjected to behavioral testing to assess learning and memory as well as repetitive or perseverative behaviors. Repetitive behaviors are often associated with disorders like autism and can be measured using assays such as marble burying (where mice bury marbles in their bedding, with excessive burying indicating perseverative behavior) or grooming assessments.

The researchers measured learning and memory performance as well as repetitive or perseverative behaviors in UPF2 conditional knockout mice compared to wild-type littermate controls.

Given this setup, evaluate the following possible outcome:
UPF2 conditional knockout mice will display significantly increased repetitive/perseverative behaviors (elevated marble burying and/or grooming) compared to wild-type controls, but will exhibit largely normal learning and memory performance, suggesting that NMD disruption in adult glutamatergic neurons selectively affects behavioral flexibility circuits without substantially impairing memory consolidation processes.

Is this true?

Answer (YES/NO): NO